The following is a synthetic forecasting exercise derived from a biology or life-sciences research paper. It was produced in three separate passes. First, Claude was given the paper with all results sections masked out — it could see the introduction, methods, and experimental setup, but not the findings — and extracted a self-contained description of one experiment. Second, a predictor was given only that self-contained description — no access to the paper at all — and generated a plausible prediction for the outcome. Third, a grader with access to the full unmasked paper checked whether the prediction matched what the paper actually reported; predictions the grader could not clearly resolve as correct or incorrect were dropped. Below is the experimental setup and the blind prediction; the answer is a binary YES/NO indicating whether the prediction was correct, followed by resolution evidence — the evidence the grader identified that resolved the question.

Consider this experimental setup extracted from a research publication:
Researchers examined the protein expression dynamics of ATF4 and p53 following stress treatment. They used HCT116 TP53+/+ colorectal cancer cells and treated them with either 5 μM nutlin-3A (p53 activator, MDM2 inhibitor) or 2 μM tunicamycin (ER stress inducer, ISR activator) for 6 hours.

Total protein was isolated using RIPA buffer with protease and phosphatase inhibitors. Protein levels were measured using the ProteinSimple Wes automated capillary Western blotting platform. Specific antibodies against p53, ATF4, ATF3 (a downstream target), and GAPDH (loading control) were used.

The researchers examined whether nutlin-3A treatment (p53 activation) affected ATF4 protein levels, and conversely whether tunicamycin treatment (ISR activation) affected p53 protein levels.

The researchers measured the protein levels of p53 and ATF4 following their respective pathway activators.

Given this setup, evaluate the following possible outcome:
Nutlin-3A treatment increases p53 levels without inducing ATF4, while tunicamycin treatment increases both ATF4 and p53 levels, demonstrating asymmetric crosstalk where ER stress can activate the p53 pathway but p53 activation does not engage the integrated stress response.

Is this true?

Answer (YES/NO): NO